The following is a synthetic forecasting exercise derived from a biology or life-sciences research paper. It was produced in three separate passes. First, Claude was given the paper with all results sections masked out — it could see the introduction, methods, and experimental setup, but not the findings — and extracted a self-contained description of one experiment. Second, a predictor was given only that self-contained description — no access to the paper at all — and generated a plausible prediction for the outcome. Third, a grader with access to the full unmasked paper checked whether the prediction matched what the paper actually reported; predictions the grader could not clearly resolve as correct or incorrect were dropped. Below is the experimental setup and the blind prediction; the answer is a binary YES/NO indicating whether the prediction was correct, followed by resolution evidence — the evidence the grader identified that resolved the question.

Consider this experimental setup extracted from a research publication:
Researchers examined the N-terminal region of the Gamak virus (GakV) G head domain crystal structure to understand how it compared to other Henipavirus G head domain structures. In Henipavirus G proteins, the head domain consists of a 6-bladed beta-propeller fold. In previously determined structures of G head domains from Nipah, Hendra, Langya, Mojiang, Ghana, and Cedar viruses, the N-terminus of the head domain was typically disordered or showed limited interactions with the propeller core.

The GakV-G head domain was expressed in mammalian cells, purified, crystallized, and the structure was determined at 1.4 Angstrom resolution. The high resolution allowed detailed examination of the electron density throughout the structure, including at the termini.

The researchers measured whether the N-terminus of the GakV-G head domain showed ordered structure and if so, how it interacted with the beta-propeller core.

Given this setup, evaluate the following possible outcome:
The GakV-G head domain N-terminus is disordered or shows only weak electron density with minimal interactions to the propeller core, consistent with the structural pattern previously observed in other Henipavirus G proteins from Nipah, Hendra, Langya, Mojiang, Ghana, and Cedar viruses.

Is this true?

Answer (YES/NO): NO